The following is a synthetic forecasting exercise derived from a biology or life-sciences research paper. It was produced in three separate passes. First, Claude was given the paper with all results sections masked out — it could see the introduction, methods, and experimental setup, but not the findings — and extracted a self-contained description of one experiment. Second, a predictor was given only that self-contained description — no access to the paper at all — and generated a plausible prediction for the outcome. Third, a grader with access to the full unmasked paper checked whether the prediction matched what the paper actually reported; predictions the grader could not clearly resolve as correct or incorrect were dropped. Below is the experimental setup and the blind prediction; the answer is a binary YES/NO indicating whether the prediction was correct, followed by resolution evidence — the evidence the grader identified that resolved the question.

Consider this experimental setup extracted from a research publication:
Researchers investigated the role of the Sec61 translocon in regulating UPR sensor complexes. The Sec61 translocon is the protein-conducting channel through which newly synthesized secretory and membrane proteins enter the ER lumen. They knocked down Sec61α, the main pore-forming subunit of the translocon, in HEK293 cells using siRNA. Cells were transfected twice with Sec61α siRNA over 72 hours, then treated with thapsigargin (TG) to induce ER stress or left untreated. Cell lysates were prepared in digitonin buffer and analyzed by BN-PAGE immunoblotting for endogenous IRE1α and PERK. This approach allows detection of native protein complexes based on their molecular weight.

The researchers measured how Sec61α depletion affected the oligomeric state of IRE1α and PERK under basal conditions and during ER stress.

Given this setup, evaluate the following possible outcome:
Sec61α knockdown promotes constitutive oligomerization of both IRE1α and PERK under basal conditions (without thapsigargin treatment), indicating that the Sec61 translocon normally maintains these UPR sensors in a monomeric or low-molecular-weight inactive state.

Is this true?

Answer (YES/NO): NO